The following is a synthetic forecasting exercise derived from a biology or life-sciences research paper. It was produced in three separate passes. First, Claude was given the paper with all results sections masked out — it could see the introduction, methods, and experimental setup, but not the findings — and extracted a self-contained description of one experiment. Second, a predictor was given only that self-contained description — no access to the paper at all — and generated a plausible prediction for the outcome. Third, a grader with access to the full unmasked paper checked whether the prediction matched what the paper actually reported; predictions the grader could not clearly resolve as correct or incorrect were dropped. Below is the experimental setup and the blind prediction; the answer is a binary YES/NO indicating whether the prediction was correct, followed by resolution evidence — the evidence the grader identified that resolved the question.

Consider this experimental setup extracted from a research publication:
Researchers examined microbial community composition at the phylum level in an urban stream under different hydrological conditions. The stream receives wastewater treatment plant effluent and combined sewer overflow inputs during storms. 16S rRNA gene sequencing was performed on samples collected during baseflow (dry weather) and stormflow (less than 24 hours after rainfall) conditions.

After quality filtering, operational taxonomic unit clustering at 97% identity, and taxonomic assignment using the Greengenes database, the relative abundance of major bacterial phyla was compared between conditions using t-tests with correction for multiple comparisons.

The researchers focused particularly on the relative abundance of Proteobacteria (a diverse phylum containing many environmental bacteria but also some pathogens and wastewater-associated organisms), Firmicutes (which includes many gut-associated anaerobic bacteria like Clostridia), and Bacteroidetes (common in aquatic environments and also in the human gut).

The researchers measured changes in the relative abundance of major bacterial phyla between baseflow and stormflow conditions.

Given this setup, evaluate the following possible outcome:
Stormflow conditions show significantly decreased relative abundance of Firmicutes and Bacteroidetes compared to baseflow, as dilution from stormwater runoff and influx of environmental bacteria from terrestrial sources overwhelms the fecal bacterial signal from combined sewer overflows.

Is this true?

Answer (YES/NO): NO